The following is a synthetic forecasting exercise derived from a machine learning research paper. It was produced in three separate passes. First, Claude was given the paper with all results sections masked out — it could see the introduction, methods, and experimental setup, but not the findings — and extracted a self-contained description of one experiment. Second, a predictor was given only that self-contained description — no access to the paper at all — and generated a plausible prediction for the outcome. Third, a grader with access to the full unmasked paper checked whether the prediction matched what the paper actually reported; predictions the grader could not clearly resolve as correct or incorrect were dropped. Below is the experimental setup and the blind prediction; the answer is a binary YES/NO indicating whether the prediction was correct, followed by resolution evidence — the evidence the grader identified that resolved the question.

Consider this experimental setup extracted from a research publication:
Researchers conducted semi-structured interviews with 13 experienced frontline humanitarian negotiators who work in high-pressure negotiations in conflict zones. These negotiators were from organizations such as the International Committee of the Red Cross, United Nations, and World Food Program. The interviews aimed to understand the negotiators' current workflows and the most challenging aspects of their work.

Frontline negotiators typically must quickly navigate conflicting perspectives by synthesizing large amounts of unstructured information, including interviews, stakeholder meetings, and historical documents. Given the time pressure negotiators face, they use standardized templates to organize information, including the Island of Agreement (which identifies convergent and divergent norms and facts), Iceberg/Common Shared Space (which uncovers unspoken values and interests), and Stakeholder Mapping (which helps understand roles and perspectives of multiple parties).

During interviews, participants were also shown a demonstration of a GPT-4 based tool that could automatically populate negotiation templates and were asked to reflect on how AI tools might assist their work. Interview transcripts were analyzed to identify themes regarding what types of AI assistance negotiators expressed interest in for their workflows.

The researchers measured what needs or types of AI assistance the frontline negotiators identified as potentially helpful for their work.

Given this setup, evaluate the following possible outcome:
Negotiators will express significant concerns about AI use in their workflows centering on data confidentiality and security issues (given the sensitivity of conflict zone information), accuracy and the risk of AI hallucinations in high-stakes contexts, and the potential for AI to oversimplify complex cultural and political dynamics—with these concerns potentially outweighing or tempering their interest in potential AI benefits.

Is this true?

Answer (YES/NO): NO